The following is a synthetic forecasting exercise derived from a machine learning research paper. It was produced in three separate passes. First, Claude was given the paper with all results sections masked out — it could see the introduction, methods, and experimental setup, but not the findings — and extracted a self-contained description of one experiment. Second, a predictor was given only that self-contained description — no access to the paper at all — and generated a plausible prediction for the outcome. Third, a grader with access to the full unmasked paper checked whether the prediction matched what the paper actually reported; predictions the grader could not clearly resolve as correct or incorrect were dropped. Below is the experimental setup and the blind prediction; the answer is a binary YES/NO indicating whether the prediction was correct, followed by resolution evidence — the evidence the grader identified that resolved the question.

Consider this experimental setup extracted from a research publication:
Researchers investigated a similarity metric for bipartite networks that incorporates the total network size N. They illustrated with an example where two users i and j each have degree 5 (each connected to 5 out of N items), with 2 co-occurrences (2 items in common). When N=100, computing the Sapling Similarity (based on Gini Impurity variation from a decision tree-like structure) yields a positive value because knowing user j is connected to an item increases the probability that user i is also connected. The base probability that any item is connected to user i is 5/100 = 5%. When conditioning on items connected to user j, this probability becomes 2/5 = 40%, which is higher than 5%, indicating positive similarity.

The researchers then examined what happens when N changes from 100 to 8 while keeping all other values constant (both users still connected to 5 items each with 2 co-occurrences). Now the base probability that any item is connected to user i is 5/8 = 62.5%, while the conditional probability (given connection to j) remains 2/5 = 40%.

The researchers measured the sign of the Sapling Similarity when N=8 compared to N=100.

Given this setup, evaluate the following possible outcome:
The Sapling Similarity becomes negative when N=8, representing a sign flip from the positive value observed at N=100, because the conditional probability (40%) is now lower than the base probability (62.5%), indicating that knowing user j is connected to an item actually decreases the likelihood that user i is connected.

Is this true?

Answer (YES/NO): YES